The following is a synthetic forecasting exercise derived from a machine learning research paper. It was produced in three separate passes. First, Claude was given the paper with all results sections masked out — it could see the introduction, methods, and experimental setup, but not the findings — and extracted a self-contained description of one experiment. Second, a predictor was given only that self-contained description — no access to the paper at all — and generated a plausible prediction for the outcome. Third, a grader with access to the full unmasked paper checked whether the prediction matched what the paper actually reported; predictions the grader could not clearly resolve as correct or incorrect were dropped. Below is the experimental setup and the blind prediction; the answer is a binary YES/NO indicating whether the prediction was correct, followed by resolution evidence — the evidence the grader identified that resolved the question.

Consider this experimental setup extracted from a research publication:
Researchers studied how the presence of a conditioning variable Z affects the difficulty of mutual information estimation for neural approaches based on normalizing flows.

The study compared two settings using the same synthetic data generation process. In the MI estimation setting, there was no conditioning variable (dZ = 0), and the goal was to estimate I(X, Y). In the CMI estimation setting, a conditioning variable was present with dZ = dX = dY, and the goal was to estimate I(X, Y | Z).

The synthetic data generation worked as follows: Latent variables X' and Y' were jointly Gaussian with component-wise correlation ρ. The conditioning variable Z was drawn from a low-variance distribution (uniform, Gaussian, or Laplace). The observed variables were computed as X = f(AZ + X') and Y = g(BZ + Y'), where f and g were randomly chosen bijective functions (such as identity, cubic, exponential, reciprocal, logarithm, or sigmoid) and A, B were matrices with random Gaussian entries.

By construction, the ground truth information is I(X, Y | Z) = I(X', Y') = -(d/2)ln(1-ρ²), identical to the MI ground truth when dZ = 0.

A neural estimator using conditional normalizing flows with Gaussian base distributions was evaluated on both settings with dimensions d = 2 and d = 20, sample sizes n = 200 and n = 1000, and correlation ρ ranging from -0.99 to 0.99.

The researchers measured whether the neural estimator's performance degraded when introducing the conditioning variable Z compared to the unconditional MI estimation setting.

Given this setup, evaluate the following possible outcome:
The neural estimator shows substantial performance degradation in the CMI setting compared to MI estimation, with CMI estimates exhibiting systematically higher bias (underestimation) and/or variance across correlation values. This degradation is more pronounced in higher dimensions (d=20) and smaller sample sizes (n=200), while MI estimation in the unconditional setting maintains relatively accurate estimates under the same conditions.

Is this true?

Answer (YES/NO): NO